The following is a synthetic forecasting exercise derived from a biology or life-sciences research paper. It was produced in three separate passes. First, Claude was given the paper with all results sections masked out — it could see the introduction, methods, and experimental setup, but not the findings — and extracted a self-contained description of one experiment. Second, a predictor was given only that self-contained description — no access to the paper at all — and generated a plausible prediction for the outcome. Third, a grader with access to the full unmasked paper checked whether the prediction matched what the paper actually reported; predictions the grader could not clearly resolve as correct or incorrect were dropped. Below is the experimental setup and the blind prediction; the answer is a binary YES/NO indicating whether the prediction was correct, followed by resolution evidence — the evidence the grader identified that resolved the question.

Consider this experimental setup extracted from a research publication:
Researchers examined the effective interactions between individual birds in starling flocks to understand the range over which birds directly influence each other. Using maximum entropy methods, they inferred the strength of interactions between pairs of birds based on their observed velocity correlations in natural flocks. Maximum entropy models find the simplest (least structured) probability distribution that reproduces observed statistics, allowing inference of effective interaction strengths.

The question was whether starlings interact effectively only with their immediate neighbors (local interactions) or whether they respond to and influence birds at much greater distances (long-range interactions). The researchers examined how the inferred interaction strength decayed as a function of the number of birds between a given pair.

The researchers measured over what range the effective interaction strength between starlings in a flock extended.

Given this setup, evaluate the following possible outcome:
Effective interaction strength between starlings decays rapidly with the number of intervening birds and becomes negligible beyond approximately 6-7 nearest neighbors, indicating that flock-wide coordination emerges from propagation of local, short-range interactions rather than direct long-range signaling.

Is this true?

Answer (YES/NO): YES